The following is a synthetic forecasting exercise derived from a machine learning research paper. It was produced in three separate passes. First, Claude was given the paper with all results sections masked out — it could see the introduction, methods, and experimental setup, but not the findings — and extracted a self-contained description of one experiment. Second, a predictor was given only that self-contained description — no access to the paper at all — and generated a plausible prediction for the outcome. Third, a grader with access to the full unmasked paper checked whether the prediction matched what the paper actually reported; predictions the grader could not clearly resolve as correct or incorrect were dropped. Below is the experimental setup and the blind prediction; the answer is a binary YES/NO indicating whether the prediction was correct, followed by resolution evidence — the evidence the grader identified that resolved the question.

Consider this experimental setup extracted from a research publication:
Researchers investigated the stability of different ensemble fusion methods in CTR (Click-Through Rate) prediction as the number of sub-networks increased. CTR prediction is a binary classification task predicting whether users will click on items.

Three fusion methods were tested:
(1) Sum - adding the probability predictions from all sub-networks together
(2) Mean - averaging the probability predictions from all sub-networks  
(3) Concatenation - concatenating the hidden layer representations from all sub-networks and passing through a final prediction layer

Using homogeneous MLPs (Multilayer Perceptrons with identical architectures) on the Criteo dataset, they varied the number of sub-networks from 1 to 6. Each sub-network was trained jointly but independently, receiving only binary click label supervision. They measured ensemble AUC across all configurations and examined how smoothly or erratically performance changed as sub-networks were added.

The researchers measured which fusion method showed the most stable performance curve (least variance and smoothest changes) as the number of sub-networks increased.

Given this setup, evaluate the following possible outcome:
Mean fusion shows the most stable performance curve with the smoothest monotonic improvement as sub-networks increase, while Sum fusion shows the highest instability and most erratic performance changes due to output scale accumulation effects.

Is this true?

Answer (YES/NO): NO